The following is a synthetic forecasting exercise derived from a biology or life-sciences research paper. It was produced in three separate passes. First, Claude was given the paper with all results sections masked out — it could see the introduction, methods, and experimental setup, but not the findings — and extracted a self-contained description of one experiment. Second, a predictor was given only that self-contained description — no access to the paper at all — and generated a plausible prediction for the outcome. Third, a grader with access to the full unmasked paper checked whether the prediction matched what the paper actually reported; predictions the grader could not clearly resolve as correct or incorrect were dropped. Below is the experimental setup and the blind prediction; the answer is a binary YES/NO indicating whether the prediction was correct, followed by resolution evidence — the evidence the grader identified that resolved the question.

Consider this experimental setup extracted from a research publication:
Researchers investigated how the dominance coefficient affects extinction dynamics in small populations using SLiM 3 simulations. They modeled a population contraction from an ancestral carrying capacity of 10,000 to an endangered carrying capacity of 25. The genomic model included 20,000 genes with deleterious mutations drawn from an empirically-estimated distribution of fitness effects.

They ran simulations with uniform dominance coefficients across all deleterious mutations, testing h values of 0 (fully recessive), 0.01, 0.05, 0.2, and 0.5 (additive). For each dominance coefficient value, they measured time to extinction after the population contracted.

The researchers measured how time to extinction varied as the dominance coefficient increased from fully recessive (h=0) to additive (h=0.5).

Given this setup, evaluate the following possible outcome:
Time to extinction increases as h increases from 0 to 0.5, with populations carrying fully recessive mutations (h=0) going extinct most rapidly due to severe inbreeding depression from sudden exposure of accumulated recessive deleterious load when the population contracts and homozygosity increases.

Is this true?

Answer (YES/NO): YES